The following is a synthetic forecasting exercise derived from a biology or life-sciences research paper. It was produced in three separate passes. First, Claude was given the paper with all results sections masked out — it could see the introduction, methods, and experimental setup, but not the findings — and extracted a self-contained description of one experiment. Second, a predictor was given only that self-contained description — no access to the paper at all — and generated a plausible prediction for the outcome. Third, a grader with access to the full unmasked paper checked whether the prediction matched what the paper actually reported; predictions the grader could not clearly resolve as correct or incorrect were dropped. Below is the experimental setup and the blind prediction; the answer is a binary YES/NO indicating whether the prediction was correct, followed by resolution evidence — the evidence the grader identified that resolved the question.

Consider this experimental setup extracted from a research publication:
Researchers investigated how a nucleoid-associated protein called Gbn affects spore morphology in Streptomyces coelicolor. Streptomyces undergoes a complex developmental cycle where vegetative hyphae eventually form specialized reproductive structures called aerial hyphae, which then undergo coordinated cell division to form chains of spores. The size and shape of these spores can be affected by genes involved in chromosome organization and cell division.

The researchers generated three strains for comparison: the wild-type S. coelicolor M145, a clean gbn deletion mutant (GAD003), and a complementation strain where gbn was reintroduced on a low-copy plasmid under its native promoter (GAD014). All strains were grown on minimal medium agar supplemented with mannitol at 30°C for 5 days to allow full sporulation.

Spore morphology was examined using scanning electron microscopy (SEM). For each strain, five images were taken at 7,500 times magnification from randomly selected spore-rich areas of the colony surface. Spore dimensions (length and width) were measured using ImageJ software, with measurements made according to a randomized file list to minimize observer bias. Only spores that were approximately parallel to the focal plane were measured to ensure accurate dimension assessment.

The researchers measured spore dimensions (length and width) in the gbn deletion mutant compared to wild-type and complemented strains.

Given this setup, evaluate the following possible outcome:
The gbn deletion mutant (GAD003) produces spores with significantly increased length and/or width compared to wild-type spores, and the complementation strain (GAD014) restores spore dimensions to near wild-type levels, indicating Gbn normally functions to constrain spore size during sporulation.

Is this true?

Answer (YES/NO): NO